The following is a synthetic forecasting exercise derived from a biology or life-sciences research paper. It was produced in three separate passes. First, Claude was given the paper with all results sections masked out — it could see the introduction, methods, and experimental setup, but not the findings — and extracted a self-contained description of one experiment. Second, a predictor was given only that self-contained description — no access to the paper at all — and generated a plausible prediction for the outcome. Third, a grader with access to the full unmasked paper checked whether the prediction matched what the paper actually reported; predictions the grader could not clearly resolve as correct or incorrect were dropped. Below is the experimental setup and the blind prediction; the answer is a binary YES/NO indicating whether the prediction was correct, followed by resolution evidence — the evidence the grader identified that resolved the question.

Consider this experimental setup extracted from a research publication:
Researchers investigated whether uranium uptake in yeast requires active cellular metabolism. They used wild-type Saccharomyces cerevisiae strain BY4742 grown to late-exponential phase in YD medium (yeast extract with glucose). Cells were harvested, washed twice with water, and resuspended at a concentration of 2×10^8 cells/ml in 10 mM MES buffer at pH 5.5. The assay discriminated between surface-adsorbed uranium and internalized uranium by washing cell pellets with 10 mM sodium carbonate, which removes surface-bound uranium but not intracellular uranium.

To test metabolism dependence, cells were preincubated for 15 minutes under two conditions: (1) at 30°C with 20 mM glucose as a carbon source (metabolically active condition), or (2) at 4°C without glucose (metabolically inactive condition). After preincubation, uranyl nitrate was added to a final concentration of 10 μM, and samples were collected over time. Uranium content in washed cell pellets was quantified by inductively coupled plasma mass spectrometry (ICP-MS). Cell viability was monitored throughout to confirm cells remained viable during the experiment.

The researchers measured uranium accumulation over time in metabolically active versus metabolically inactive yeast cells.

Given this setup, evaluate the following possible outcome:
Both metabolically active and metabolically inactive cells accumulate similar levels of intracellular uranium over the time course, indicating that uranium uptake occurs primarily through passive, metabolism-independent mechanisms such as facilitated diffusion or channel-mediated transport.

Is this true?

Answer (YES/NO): NO